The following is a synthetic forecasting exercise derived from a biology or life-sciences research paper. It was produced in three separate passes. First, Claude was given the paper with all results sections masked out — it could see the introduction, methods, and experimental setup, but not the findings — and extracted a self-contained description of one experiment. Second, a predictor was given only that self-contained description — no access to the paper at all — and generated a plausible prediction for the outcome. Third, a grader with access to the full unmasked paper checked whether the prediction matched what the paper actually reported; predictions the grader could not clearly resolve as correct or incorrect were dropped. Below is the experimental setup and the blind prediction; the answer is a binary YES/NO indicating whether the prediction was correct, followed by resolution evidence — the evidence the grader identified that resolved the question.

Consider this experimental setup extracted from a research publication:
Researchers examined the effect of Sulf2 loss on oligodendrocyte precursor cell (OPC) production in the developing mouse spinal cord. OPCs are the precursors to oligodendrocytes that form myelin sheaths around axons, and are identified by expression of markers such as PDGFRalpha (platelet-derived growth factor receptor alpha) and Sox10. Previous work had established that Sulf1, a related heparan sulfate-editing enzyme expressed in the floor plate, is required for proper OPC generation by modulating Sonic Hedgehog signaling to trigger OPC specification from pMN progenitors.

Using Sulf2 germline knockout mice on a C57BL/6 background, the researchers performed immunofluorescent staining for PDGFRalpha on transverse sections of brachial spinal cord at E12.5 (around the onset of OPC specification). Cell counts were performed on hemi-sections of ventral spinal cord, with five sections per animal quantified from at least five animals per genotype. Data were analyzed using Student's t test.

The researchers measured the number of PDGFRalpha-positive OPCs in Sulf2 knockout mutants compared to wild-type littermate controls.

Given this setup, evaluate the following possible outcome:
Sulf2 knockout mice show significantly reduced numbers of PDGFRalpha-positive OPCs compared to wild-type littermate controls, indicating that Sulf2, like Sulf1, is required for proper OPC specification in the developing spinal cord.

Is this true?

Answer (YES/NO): NO